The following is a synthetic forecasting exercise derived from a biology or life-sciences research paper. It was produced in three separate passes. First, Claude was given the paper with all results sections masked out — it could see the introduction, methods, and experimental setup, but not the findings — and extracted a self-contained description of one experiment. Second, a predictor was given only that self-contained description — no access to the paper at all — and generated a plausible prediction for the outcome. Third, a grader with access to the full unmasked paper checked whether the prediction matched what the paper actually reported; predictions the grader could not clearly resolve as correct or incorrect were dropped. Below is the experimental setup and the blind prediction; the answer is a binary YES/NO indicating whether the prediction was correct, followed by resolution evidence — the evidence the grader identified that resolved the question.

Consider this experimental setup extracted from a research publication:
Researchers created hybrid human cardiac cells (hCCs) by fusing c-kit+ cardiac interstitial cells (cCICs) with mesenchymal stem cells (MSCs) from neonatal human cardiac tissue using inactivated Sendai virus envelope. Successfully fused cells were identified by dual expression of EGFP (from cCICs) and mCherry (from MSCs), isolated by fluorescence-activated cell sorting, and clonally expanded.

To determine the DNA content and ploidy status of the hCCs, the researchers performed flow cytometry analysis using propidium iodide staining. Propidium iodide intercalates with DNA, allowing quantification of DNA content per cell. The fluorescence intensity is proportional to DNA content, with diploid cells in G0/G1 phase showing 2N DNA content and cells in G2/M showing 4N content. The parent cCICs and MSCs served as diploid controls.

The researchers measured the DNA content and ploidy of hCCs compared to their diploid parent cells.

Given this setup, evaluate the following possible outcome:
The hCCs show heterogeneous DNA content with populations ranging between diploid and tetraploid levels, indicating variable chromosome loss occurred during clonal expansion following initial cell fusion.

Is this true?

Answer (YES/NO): NO